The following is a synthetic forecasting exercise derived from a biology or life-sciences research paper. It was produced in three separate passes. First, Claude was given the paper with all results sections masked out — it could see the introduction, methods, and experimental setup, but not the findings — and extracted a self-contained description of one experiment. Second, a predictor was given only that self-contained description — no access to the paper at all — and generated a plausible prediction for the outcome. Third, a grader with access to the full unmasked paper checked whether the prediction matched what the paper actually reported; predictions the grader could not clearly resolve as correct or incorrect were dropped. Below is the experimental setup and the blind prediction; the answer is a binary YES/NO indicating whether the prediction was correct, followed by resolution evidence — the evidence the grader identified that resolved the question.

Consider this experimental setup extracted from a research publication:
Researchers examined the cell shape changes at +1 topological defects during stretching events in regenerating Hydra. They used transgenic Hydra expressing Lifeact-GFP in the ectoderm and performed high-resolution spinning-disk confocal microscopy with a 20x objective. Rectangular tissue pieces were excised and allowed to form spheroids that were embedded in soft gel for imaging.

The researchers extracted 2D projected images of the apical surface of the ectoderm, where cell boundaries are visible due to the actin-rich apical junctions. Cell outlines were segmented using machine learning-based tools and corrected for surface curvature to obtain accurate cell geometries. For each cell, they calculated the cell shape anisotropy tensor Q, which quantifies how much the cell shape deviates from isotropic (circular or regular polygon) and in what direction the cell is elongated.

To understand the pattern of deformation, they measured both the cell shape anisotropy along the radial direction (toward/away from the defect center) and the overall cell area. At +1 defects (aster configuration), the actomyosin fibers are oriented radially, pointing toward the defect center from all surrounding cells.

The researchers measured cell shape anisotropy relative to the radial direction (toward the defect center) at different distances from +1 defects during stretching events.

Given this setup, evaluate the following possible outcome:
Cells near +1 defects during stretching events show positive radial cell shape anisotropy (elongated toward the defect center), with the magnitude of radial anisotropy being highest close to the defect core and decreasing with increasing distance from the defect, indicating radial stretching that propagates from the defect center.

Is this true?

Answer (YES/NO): NO